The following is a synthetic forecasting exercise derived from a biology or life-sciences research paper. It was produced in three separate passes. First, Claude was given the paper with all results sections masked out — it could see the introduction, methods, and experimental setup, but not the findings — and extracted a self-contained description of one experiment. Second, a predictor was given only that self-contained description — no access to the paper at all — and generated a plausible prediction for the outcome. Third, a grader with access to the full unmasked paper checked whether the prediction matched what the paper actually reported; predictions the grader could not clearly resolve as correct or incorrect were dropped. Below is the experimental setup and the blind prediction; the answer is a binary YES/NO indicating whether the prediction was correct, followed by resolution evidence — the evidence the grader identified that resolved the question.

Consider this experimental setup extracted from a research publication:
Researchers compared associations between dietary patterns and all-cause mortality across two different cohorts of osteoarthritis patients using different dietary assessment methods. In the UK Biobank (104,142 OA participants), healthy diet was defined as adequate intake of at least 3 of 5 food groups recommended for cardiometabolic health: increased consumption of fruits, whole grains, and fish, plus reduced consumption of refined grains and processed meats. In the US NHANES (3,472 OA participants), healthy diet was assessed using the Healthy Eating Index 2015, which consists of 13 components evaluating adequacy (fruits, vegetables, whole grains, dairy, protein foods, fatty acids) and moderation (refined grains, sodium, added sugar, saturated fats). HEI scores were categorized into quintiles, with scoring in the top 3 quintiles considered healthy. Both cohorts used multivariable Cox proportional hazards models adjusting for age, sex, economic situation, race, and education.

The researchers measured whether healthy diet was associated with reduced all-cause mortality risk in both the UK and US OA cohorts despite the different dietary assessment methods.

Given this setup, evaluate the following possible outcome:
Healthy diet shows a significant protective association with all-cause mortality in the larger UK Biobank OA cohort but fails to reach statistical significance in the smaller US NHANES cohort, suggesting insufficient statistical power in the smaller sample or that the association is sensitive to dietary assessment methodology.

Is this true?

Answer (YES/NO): NO